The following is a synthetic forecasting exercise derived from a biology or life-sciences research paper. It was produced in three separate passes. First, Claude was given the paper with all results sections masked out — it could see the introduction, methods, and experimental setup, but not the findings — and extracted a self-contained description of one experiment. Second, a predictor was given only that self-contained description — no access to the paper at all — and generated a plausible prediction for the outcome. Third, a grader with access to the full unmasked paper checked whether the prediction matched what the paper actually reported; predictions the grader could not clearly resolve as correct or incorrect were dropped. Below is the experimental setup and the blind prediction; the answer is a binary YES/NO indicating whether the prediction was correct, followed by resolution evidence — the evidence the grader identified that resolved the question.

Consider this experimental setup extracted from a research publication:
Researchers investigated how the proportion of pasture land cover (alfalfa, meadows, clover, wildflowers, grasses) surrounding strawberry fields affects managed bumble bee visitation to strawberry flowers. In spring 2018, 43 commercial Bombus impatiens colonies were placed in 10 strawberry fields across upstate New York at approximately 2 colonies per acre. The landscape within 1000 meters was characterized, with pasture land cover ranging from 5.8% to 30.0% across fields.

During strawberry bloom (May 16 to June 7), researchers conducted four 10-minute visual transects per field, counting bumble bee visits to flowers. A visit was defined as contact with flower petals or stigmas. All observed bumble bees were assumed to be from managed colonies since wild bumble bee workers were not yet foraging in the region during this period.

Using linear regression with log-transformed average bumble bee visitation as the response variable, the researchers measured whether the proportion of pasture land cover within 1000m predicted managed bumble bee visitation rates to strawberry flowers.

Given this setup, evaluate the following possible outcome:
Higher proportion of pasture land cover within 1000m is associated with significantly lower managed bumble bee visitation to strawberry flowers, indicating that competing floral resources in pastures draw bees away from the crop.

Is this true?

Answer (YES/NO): NO